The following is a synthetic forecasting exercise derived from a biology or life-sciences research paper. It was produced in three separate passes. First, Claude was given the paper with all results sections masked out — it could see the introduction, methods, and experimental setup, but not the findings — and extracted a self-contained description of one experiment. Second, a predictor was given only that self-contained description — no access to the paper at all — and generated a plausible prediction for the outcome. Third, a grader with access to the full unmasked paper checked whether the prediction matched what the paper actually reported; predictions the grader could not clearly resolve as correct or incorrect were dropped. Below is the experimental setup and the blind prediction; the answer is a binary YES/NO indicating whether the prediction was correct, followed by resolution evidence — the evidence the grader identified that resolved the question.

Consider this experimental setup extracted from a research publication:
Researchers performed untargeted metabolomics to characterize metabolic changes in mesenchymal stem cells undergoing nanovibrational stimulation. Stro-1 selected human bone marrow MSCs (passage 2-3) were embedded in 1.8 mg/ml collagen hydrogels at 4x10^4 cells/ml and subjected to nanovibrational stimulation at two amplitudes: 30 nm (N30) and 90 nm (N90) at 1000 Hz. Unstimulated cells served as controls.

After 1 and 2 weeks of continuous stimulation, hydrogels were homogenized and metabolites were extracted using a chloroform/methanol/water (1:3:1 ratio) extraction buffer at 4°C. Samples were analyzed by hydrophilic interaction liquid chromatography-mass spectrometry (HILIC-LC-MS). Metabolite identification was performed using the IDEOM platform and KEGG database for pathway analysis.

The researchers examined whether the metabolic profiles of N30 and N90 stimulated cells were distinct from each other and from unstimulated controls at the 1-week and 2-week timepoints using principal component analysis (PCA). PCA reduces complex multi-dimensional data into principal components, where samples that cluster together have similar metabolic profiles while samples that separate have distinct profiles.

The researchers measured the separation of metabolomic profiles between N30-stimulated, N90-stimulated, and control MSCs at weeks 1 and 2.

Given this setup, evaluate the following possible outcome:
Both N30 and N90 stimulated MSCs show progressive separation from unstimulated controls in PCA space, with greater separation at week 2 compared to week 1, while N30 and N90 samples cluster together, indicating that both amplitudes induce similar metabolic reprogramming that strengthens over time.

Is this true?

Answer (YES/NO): NO